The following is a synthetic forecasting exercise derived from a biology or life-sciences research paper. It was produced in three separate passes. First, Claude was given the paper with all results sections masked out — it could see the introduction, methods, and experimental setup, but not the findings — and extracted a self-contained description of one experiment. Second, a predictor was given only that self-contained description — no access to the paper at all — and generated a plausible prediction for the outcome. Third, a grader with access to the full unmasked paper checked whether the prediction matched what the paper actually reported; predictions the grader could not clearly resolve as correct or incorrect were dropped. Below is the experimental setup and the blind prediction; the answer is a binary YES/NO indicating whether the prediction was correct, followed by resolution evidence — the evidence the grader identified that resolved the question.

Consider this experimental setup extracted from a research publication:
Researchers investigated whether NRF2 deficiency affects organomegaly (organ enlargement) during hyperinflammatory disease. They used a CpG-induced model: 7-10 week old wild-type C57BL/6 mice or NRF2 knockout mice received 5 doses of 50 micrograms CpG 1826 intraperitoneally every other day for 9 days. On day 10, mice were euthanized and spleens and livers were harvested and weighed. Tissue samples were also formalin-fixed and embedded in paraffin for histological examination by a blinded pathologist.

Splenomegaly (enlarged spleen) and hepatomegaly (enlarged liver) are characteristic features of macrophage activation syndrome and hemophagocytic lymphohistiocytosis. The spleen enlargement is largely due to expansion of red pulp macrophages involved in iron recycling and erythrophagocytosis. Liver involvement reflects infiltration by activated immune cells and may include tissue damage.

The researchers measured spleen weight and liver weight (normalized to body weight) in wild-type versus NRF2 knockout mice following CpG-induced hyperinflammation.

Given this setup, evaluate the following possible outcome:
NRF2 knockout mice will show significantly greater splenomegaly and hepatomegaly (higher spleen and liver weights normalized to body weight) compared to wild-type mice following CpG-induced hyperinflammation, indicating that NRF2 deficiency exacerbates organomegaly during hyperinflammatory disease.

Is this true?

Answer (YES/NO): YES